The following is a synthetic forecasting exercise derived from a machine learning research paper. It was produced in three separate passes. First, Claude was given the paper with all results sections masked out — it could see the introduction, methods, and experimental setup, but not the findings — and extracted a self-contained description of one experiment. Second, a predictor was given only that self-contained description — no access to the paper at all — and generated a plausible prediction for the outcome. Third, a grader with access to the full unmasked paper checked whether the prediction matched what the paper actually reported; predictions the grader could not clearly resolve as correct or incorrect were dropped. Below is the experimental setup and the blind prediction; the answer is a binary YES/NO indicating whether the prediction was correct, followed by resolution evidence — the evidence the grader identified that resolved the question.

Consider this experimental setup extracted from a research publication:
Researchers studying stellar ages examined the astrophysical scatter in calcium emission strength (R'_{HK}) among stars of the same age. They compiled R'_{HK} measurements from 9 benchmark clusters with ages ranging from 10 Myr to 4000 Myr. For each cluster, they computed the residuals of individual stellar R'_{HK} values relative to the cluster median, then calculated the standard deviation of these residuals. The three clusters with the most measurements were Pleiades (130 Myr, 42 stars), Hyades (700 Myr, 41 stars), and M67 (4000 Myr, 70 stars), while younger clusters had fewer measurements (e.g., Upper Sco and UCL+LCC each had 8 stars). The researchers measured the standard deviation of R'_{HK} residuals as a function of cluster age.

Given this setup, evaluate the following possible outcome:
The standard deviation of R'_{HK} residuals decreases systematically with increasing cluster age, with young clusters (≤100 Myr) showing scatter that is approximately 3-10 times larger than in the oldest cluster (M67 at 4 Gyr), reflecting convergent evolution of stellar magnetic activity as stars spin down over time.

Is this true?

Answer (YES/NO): NO